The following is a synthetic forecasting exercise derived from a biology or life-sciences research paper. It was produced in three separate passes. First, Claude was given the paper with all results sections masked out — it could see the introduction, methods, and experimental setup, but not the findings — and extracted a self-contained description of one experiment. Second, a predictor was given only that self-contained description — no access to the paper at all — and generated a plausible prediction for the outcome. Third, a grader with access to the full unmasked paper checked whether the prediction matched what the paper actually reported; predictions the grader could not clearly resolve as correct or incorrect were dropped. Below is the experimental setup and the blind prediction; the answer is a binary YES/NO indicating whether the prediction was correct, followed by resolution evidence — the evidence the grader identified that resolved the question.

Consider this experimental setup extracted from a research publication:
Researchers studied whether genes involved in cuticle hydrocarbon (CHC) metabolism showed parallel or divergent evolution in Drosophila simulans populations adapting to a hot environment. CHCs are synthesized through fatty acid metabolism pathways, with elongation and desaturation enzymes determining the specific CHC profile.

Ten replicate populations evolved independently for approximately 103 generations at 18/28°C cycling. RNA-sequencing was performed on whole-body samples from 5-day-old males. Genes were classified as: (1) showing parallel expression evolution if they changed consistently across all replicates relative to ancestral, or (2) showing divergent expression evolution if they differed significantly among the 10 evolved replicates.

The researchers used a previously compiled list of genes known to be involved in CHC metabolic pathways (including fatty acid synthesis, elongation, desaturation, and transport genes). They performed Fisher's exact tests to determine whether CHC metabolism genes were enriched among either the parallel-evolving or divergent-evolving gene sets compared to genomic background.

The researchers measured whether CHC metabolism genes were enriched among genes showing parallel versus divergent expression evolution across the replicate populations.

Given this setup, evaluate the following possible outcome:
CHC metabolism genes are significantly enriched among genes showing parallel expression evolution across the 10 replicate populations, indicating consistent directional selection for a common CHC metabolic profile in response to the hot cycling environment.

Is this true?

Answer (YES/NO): YES